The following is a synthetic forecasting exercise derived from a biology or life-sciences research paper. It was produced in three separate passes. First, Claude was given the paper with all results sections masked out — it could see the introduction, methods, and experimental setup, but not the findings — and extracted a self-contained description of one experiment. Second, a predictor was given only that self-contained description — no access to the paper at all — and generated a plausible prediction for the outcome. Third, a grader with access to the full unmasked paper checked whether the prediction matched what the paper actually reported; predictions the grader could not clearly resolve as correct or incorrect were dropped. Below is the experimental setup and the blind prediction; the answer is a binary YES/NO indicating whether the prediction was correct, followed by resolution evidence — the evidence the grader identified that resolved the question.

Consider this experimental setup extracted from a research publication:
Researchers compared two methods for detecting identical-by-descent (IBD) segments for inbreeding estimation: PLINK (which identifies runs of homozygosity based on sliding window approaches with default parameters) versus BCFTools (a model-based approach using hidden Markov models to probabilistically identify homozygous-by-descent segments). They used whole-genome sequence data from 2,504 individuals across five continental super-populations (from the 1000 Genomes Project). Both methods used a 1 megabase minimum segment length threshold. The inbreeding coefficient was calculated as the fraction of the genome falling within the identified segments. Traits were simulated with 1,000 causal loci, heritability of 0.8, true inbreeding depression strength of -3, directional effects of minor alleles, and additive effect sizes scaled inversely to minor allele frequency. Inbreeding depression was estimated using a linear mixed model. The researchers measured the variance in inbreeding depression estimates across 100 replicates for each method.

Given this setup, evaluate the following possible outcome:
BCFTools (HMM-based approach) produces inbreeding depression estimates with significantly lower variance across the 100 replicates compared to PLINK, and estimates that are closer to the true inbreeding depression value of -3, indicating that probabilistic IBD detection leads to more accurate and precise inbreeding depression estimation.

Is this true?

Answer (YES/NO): NO